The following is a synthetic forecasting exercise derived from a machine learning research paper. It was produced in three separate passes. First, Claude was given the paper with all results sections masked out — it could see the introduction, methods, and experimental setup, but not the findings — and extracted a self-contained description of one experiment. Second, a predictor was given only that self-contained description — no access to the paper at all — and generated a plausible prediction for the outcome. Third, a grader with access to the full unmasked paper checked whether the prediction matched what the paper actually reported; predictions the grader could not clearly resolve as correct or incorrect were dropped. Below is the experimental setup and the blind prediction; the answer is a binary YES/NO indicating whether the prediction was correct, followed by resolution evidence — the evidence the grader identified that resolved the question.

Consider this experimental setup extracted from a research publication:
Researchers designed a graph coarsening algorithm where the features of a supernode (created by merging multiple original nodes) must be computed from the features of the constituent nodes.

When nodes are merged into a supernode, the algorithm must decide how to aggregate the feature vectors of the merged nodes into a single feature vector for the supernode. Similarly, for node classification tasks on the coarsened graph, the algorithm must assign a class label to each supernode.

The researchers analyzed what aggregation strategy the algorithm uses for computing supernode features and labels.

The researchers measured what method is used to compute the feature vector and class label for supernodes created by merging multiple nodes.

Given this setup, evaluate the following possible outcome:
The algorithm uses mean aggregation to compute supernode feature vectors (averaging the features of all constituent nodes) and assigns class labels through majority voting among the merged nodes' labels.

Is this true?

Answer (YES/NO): YES